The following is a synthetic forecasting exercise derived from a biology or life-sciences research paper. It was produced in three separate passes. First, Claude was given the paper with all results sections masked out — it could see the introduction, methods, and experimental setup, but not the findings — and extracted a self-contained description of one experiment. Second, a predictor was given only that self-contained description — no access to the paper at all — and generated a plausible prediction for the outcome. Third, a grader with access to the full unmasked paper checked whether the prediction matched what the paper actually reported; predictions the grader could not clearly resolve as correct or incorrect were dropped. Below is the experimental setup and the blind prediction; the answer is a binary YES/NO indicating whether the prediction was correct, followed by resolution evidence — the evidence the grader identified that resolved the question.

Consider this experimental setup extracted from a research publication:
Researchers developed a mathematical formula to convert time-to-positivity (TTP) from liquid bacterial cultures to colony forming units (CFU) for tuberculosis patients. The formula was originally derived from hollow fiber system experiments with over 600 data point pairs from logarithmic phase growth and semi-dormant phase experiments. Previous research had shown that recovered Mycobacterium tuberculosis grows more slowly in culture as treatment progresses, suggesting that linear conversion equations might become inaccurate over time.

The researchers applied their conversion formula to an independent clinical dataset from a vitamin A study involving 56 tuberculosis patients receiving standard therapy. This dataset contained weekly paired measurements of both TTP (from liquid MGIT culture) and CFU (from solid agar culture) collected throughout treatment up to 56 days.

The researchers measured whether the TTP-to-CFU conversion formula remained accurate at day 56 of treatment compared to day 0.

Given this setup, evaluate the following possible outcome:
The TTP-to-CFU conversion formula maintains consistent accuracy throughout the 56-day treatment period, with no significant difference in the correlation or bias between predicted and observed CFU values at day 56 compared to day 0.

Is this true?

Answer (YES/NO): YES